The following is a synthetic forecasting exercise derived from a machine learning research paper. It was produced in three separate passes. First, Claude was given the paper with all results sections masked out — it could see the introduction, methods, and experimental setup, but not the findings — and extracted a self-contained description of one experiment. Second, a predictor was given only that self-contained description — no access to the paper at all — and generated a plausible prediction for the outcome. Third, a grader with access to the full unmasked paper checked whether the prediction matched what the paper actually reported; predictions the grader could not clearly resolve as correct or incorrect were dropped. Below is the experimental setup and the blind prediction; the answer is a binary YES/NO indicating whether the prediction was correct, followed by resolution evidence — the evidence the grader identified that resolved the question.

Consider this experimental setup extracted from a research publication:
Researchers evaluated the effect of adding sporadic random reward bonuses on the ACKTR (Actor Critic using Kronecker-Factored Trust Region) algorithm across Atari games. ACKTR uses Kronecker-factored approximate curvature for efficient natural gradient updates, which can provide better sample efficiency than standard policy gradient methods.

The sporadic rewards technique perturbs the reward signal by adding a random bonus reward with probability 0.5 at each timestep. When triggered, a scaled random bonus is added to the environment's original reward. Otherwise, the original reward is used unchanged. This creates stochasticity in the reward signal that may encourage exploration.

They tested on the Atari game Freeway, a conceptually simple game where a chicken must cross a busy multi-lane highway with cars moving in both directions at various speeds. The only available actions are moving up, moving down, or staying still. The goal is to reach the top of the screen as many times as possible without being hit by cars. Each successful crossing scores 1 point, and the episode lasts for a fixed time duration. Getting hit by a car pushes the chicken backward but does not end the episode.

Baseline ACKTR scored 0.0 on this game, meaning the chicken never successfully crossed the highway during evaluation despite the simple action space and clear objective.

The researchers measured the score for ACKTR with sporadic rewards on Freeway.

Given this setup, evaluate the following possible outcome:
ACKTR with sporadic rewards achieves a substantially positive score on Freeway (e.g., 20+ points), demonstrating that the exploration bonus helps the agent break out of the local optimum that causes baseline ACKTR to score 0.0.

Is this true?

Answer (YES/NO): NO